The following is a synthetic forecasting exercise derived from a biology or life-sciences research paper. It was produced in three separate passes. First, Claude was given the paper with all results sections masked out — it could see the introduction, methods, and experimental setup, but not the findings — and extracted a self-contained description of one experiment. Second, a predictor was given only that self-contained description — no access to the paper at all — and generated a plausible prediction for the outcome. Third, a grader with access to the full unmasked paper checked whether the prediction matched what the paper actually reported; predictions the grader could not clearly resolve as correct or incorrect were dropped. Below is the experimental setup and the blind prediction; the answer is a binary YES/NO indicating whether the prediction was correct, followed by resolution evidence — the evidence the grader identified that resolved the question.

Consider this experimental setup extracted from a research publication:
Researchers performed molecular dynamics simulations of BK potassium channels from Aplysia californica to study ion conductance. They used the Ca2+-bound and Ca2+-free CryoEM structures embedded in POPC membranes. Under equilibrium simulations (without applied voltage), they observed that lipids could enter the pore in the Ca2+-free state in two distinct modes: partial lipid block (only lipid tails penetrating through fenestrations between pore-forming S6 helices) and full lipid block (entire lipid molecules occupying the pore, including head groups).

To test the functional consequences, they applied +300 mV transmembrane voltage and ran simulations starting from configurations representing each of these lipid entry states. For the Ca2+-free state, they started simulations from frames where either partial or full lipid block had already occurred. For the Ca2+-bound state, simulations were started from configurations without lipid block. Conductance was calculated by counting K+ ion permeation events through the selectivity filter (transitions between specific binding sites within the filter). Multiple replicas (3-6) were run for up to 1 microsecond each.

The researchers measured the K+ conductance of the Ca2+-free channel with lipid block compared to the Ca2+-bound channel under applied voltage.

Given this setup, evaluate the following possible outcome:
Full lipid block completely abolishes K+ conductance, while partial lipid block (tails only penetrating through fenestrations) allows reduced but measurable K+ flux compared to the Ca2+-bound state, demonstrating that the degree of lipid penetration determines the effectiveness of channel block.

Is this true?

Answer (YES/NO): NO